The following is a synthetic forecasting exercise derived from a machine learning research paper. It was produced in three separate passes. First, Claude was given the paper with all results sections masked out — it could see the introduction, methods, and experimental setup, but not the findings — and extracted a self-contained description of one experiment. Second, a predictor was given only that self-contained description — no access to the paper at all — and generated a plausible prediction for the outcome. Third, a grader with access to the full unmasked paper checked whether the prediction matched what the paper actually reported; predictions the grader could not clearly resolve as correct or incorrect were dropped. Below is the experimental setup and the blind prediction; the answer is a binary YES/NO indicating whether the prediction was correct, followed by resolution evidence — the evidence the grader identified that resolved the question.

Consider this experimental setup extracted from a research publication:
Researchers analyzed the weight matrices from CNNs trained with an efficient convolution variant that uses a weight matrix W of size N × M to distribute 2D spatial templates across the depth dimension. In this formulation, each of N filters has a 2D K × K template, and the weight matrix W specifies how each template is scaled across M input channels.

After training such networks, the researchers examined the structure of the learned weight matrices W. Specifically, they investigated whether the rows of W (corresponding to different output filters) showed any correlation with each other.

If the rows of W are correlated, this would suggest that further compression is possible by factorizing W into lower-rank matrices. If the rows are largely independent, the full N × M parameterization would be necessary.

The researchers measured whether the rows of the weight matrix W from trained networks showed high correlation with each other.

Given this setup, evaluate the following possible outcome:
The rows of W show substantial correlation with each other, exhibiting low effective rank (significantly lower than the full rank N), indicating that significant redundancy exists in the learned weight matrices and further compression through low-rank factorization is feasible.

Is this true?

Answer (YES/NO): YES